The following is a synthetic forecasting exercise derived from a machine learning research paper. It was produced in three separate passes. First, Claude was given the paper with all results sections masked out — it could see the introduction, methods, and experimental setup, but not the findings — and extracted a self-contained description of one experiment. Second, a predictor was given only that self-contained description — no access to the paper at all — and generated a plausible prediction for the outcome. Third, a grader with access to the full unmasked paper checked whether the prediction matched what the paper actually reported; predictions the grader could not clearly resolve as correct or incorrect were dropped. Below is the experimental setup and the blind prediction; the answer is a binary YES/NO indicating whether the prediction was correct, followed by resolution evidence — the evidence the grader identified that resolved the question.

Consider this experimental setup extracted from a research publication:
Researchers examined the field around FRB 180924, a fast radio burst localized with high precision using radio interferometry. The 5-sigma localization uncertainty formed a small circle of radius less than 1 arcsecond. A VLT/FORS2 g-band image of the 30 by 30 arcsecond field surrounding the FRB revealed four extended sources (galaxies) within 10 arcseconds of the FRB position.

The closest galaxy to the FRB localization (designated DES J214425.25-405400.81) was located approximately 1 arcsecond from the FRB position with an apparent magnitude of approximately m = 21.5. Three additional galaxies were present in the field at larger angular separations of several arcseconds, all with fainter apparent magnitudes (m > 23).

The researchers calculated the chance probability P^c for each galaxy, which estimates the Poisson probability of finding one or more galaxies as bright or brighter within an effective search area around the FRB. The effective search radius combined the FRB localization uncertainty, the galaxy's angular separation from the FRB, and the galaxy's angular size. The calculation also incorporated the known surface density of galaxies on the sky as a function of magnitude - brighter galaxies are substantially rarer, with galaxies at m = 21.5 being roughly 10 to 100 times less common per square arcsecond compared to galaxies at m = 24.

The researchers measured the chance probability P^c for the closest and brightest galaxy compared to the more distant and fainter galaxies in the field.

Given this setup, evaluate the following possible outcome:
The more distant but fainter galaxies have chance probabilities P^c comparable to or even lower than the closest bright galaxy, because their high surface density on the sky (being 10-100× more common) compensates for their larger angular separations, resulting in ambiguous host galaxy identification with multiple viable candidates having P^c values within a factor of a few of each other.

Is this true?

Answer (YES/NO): NO